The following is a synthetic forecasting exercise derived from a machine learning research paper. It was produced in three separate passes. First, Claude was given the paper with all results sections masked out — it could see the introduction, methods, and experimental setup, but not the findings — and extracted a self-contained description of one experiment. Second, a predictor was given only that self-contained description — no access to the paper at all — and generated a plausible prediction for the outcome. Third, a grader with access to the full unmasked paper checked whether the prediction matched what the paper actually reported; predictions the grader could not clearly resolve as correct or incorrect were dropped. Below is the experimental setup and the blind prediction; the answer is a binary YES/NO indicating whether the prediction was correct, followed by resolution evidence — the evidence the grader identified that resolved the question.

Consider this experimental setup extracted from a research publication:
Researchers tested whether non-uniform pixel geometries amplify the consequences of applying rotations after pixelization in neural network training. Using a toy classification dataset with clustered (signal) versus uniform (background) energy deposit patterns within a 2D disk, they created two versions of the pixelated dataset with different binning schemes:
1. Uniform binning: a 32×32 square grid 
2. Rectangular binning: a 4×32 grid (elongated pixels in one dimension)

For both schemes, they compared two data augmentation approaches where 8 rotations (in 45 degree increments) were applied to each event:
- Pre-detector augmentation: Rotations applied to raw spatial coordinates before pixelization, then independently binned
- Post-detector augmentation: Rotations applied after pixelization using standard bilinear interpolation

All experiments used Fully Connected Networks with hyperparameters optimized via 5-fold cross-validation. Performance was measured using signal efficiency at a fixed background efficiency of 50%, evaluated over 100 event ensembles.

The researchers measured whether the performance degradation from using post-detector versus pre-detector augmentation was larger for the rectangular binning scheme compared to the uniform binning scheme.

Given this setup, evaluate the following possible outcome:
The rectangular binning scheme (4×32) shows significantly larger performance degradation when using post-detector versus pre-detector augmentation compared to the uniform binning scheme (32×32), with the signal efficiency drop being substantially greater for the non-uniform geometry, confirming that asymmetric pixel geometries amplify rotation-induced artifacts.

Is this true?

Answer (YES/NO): YES